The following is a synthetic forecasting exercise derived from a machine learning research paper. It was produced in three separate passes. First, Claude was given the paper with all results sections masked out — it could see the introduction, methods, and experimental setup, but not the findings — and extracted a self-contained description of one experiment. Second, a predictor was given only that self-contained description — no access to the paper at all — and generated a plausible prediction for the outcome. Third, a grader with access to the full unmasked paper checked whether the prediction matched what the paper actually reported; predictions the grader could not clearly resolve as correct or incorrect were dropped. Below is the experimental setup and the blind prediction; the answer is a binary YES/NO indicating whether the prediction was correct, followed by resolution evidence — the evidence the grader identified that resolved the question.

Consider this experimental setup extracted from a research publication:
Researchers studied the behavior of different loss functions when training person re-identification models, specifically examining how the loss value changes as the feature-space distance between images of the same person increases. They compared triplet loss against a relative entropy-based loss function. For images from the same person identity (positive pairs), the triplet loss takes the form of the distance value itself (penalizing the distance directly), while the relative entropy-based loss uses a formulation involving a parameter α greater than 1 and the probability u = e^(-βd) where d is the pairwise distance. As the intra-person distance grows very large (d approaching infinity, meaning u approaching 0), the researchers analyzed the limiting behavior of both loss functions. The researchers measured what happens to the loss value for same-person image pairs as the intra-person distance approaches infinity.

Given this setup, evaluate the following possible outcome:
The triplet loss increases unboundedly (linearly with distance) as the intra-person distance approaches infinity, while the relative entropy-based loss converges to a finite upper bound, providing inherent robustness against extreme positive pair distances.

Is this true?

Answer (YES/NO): YES